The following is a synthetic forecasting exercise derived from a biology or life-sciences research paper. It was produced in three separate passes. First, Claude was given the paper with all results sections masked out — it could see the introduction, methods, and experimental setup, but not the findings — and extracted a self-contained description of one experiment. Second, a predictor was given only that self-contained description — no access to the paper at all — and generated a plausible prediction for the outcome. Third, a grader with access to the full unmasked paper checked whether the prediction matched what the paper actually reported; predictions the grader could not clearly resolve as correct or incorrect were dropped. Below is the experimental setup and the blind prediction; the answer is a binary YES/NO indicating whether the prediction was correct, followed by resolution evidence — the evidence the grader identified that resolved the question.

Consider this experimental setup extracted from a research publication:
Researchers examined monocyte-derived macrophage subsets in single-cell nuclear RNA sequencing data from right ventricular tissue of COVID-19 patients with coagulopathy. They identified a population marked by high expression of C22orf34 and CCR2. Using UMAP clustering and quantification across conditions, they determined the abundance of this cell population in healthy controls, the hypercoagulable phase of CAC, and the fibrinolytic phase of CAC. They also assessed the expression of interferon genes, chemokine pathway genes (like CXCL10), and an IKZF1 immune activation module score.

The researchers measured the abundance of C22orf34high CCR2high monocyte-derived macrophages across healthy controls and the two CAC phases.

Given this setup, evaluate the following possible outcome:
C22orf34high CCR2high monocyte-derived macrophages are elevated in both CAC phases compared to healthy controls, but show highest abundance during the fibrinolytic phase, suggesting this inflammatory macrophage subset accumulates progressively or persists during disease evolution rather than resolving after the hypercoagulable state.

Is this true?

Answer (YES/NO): YES